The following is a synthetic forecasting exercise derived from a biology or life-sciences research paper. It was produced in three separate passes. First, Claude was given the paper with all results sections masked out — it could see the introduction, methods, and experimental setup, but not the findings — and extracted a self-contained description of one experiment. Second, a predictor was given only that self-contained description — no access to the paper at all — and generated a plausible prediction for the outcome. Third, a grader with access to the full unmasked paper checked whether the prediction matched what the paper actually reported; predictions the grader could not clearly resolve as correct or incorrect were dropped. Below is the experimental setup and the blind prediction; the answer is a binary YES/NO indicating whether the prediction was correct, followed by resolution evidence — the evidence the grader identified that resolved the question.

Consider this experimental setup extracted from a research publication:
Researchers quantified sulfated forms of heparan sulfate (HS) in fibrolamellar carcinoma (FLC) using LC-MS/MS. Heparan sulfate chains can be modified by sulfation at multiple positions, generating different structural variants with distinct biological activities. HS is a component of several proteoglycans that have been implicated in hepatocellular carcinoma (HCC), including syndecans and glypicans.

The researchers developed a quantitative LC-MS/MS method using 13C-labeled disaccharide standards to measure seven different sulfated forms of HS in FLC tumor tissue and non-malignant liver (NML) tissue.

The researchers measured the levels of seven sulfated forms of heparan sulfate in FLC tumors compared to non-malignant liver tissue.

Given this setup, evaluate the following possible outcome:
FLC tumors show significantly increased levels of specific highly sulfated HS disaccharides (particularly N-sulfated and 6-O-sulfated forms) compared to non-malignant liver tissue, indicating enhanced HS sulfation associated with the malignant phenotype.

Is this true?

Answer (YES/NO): NO